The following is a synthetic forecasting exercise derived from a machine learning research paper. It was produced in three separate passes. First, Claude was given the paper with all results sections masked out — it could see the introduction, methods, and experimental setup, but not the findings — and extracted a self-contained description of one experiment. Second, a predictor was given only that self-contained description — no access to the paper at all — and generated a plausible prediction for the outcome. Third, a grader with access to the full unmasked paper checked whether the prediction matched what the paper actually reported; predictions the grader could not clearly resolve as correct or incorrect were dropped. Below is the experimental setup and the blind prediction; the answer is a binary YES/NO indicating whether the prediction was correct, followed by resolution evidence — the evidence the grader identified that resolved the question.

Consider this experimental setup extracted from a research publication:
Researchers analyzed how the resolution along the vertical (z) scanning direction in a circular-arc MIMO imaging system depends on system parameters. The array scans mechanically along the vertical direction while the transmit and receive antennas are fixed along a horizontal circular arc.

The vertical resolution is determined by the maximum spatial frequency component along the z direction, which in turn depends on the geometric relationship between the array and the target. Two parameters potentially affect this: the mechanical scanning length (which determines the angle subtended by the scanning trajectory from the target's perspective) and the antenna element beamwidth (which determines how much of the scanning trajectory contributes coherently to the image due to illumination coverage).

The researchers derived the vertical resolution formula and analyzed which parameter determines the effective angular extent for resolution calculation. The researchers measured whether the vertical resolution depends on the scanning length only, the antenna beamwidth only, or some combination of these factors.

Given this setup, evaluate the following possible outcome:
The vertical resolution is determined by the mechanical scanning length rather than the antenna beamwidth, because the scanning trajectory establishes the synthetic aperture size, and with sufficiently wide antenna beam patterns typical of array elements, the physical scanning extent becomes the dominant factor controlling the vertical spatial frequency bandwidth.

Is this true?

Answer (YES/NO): NO